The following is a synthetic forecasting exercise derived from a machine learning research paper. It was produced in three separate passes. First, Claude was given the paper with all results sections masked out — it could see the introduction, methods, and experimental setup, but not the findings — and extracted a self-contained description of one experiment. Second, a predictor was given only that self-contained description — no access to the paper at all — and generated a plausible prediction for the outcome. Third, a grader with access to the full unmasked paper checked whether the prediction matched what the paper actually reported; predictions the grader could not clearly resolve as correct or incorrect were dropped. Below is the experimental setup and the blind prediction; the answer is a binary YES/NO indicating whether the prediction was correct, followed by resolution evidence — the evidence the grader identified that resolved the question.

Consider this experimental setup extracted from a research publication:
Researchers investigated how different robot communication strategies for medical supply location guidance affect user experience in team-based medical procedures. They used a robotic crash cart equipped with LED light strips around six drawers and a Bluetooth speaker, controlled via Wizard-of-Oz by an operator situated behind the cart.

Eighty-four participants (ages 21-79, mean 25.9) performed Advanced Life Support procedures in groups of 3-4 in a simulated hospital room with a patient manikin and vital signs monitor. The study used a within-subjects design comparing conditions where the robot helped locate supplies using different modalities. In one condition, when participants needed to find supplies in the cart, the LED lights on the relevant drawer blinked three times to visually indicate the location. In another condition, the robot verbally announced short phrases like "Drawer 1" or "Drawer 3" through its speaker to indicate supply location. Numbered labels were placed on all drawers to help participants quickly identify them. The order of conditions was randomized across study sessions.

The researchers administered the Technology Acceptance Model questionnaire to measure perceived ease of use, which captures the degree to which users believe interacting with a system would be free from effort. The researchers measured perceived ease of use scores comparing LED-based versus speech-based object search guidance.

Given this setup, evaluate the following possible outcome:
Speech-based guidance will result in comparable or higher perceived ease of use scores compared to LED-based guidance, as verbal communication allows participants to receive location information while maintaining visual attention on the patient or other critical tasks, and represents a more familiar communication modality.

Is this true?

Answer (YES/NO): YES